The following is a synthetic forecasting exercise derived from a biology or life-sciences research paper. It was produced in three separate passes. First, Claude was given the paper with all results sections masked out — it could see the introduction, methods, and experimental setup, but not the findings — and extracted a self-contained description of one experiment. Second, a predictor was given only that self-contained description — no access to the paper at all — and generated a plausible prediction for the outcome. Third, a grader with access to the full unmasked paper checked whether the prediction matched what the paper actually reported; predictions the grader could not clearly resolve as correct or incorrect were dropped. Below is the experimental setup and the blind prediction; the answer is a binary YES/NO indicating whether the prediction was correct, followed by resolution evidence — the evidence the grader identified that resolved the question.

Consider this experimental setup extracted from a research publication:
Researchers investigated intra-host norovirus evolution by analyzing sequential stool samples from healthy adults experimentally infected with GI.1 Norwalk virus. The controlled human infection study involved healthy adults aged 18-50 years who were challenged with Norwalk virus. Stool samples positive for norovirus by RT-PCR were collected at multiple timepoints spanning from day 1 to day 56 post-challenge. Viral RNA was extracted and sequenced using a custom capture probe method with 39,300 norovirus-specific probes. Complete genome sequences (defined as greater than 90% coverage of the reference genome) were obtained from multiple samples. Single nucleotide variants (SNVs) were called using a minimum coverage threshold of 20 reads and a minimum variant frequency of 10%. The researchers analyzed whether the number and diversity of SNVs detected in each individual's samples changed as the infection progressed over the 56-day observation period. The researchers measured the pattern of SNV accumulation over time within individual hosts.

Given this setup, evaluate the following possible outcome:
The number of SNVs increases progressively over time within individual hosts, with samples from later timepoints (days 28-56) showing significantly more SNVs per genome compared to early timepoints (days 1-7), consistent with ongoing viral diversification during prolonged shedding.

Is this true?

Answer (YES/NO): NO